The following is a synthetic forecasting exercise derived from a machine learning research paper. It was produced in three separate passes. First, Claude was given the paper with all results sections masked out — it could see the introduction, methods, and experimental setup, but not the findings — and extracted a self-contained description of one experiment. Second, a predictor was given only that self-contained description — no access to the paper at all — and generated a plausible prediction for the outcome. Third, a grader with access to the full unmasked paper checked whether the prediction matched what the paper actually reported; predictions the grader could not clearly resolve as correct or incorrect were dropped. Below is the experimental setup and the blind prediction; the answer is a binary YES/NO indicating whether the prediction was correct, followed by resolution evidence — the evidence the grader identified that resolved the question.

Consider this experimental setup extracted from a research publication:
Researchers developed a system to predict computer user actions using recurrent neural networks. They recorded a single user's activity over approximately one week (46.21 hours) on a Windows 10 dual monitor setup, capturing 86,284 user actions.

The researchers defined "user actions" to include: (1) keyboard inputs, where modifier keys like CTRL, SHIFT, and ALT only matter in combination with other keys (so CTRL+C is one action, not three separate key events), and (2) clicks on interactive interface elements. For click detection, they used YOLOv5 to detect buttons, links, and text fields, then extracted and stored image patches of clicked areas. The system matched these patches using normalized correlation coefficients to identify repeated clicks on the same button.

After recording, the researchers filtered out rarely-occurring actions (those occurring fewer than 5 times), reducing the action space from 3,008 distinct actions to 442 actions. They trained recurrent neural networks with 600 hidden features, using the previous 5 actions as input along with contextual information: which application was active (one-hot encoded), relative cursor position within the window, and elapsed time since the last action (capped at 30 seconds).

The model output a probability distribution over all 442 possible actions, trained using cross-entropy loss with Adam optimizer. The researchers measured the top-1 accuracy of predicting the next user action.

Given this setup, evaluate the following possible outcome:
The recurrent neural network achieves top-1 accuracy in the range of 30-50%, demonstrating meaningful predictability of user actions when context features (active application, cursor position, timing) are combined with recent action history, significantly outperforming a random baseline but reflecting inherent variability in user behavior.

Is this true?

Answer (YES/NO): YES